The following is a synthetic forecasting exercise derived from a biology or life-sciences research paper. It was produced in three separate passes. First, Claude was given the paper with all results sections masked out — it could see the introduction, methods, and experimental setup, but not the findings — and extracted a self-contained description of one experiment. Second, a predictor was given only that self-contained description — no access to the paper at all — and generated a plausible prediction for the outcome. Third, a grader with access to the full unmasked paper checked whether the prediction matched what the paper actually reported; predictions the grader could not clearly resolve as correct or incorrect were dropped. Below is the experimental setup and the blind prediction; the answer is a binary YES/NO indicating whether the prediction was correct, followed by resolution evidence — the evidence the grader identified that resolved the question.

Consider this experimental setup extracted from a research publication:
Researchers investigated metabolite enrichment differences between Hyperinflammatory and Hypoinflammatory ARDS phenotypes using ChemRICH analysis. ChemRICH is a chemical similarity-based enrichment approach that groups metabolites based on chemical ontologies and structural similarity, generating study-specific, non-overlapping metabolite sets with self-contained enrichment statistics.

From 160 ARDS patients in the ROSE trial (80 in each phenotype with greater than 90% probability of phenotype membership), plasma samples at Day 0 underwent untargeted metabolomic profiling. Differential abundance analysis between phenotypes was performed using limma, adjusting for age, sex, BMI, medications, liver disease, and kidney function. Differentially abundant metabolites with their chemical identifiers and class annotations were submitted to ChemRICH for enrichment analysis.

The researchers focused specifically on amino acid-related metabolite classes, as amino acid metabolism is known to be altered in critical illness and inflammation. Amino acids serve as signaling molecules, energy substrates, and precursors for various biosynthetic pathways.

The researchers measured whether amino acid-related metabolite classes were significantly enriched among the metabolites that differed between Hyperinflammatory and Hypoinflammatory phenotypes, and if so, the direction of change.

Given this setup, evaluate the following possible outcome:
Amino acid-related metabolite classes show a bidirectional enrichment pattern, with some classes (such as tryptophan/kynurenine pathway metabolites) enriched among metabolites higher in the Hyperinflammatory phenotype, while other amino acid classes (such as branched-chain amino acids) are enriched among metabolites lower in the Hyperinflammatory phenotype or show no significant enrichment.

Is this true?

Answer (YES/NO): NO